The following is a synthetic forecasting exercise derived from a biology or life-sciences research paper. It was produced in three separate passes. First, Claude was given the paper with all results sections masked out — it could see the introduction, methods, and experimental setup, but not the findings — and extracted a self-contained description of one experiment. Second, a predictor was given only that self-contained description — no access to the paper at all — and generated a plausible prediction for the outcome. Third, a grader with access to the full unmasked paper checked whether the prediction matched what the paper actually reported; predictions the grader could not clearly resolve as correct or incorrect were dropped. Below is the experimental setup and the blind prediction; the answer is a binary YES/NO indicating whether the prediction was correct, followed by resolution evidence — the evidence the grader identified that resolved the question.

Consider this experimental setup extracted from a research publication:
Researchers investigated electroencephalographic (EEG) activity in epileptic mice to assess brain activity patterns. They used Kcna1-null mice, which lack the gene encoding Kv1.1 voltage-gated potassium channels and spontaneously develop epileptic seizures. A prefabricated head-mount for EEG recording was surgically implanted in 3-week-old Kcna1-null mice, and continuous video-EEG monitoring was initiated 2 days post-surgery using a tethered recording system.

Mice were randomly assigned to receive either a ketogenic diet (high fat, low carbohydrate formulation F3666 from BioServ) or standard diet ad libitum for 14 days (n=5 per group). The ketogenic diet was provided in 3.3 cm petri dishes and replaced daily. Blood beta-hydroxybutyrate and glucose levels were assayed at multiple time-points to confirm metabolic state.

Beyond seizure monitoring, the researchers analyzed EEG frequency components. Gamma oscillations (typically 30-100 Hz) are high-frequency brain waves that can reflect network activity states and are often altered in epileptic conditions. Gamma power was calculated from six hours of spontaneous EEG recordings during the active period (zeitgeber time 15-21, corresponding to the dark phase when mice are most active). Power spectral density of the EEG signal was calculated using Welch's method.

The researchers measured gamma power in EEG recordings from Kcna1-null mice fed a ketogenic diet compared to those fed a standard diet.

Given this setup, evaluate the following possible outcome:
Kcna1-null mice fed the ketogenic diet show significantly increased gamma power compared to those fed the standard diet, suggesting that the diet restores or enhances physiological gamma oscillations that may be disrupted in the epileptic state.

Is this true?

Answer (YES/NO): YES